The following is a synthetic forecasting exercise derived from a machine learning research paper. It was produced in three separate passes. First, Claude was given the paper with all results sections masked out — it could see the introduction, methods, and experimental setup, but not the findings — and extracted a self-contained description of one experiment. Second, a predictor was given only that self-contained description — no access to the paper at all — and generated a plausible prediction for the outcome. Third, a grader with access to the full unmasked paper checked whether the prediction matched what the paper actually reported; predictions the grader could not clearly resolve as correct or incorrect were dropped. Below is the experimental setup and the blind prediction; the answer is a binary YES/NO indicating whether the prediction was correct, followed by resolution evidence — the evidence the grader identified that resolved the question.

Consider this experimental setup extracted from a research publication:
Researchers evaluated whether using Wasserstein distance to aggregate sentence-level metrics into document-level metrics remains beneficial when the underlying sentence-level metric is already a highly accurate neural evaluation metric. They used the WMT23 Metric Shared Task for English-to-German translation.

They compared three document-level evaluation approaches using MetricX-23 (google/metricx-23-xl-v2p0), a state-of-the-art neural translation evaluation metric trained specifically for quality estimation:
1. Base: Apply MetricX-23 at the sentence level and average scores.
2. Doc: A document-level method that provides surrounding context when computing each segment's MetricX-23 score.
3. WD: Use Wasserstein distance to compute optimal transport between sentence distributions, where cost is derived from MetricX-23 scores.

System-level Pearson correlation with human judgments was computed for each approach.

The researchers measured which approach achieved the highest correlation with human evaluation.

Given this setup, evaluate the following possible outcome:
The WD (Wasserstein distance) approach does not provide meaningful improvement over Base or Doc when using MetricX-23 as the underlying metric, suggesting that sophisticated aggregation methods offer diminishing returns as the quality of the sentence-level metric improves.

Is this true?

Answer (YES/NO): YES